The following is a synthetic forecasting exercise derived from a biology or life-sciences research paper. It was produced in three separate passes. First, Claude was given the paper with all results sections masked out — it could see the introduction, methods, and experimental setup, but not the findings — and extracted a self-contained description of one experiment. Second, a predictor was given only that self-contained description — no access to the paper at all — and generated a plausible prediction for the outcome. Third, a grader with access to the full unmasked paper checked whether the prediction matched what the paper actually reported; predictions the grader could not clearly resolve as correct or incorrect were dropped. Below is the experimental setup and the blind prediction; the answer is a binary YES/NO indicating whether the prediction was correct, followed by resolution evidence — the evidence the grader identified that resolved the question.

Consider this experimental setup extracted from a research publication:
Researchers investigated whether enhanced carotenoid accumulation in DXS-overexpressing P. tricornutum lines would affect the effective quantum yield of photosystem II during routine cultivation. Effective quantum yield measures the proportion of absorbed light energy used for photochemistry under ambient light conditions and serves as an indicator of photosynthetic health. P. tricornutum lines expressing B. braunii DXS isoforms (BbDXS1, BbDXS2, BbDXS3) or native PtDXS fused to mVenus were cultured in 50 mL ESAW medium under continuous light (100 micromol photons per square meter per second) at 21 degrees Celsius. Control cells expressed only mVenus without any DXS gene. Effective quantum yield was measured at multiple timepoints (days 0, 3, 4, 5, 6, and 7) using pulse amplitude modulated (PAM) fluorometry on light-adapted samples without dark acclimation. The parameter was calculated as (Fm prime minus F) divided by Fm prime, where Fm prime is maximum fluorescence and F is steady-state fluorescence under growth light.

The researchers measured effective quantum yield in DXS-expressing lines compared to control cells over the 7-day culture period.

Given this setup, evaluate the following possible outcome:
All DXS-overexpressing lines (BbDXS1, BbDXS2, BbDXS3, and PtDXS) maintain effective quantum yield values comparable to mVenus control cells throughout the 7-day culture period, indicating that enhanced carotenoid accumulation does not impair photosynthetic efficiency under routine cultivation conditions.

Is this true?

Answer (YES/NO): YES